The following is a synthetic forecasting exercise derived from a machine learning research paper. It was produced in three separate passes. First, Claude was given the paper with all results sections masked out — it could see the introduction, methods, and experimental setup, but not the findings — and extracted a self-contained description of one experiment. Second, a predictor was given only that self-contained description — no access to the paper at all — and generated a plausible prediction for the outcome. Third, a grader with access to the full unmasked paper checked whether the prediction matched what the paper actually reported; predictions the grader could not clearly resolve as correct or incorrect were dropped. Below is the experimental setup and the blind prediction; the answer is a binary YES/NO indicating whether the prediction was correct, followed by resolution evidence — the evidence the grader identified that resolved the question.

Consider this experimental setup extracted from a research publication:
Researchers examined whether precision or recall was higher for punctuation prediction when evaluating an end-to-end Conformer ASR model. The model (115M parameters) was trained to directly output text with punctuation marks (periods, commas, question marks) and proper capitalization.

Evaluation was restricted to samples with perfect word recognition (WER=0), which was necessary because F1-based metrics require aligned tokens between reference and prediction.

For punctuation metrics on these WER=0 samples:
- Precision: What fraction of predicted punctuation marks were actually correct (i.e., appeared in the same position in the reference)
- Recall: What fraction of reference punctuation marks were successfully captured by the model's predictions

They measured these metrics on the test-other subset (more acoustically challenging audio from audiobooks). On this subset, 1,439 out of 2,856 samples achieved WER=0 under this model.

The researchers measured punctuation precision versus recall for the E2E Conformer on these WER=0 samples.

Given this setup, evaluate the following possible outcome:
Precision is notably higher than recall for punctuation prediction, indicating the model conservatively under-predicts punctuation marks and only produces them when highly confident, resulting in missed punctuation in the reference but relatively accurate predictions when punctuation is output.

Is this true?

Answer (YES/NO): NO